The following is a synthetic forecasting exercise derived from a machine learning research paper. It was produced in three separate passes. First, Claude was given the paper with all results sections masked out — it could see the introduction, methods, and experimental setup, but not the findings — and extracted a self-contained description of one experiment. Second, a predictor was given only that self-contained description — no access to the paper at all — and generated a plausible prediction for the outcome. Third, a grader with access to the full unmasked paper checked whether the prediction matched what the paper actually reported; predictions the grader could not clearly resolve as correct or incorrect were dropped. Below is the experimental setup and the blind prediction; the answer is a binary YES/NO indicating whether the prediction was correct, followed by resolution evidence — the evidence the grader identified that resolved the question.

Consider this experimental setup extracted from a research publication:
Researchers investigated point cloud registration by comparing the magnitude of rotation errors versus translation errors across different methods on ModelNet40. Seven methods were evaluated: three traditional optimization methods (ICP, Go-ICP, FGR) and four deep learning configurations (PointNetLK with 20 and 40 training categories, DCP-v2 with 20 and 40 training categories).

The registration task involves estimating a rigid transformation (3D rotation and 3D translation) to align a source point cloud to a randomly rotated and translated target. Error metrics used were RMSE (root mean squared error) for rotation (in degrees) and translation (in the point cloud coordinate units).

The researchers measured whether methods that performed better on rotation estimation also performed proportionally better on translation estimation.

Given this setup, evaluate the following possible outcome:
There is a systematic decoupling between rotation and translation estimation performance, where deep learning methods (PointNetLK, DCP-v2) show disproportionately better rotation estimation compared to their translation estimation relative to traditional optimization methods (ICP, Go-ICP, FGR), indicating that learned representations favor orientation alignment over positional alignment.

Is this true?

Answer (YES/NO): NO